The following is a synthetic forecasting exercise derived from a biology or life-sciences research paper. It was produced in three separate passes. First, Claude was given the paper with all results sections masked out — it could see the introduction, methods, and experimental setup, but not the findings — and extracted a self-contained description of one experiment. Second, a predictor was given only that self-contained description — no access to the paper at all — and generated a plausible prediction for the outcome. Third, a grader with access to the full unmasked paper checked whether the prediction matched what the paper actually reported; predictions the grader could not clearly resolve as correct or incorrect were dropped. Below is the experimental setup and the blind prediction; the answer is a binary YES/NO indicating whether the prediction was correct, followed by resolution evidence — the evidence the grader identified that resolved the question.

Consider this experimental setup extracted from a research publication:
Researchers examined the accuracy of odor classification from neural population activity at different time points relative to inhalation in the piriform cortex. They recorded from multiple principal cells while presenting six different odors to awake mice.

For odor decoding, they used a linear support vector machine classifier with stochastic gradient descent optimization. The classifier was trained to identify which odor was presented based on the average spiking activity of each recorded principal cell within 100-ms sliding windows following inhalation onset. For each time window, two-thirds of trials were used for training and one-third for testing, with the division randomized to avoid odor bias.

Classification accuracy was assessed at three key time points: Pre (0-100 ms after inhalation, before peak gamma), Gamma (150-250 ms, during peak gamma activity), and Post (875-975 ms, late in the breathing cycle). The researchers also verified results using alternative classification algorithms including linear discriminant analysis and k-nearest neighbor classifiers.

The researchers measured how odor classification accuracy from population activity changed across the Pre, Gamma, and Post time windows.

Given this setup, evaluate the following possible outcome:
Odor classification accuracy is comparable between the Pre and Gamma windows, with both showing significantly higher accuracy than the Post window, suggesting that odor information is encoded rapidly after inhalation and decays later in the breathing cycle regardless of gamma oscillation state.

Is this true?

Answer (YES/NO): NO